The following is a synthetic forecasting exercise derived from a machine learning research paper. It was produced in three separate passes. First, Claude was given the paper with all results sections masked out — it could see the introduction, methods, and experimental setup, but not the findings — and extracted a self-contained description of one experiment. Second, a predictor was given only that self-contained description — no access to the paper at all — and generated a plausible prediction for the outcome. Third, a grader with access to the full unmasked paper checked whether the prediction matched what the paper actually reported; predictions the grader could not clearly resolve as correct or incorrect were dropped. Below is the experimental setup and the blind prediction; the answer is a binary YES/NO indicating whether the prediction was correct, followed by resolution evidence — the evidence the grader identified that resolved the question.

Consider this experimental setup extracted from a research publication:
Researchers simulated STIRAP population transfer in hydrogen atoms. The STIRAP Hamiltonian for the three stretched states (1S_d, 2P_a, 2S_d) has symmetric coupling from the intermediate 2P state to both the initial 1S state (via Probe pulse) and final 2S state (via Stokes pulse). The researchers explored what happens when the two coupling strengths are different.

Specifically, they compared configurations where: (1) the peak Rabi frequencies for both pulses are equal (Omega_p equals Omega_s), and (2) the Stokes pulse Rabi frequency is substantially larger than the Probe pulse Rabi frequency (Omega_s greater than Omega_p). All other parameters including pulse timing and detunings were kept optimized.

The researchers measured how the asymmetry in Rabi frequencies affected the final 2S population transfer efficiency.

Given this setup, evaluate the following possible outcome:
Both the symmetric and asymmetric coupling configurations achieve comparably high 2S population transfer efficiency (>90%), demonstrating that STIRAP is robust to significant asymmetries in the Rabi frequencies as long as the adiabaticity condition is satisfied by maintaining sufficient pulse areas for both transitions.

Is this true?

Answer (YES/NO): NO